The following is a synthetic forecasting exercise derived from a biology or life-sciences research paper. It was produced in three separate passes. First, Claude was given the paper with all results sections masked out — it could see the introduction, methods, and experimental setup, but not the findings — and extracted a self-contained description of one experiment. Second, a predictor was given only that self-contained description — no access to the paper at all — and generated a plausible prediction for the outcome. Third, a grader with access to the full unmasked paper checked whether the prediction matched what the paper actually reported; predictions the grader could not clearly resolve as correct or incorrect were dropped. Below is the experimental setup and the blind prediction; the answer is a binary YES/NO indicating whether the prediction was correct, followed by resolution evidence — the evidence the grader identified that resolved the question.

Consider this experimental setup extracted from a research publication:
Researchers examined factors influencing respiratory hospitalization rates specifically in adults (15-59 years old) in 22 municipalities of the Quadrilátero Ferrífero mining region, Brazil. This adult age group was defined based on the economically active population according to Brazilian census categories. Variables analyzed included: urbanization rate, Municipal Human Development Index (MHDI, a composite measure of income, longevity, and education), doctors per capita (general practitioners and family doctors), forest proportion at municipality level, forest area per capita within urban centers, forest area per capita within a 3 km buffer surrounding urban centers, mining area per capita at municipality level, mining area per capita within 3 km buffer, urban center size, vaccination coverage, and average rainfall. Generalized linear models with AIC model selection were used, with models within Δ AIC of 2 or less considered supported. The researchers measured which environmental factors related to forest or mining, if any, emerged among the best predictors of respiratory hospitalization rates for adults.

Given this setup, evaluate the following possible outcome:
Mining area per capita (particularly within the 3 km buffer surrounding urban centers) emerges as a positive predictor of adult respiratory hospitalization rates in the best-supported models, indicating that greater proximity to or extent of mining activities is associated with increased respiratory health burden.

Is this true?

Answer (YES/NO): NO